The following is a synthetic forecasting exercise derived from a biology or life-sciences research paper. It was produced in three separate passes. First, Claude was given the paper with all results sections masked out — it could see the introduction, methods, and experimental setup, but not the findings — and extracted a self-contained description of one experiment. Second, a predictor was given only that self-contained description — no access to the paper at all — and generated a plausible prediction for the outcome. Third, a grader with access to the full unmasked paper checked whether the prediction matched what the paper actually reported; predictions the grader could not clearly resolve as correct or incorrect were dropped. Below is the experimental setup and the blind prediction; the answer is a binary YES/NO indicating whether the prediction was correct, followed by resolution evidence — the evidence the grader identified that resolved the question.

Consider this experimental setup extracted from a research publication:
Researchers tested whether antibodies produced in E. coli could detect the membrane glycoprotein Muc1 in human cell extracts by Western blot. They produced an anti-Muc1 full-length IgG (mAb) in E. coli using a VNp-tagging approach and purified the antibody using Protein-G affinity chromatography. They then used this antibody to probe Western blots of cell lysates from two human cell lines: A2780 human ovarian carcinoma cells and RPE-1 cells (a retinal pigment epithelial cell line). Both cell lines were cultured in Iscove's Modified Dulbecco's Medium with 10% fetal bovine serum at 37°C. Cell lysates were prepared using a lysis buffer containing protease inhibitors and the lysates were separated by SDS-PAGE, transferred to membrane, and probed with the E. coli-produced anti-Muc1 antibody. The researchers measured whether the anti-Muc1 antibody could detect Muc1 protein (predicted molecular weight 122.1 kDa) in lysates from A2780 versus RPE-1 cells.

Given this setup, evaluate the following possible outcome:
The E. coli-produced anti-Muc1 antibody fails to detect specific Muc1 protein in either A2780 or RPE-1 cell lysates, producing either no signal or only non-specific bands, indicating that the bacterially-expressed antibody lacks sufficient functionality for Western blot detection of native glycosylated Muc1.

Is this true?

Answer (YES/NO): NO